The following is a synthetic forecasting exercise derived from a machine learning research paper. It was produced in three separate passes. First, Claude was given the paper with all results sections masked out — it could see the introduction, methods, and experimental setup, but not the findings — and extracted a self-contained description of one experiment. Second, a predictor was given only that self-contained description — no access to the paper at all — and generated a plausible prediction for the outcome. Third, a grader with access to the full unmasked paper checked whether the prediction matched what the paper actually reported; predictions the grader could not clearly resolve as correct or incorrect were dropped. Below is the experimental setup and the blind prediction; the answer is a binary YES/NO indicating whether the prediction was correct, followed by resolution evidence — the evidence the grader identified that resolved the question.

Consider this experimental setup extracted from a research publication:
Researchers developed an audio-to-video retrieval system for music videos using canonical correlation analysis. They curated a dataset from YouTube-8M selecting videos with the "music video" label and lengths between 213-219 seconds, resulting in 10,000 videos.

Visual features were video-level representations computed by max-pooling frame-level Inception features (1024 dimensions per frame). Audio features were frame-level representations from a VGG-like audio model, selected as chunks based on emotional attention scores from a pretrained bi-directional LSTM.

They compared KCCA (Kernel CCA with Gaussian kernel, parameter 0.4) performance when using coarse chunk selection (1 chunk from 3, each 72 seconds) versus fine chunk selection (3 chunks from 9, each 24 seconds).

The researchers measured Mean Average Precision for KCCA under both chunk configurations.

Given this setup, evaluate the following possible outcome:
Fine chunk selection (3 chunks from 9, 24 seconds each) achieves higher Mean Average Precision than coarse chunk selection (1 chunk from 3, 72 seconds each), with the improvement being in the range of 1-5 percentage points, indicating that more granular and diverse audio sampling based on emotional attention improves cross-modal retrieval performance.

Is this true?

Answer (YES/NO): NO